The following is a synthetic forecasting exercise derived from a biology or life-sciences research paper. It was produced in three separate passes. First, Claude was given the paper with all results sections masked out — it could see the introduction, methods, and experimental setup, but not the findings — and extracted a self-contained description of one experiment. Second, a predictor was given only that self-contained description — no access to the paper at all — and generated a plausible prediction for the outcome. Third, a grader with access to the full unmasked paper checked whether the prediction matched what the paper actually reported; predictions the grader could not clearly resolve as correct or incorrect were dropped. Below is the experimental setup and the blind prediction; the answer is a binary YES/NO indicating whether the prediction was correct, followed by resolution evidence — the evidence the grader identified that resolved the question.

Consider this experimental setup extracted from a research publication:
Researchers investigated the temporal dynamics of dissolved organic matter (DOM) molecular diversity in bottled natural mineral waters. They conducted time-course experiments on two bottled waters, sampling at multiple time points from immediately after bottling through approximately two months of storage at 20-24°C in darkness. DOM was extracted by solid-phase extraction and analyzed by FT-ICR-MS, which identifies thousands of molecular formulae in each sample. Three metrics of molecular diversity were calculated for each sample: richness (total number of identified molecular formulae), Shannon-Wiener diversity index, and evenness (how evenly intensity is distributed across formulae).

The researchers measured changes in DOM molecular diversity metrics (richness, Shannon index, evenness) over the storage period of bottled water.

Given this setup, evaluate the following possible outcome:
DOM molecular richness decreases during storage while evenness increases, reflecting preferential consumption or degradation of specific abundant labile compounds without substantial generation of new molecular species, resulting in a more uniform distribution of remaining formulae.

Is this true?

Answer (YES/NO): NO